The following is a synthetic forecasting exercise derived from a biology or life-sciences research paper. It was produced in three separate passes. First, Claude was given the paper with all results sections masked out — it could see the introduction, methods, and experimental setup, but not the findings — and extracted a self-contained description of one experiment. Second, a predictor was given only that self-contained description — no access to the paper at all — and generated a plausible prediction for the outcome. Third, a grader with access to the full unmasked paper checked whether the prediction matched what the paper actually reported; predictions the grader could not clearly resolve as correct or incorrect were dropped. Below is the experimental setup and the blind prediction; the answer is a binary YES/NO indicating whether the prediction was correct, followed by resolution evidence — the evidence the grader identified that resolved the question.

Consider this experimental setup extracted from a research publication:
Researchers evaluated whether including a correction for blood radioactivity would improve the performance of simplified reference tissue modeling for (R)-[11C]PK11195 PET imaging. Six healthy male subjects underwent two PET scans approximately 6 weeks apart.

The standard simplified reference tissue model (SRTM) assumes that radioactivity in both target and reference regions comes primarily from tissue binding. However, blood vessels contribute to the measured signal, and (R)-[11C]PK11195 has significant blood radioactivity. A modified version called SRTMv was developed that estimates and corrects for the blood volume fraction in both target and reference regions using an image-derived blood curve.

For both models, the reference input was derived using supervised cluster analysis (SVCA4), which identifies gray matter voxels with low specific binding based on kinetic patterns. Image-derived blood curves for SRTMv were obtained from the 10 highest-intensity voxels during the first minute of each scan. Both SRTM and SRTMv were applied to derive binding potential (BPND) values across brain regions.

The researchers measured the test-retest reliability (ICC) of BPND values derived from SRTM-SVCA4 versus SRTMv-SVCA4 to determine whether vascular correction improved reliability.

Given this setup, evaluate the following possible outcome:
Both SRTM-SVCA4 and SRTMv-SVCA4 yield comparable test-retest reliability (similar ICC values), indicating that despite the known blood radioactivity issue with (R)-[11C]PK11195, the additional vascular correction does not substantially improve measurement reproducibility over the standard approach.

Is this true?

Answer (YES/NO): NO